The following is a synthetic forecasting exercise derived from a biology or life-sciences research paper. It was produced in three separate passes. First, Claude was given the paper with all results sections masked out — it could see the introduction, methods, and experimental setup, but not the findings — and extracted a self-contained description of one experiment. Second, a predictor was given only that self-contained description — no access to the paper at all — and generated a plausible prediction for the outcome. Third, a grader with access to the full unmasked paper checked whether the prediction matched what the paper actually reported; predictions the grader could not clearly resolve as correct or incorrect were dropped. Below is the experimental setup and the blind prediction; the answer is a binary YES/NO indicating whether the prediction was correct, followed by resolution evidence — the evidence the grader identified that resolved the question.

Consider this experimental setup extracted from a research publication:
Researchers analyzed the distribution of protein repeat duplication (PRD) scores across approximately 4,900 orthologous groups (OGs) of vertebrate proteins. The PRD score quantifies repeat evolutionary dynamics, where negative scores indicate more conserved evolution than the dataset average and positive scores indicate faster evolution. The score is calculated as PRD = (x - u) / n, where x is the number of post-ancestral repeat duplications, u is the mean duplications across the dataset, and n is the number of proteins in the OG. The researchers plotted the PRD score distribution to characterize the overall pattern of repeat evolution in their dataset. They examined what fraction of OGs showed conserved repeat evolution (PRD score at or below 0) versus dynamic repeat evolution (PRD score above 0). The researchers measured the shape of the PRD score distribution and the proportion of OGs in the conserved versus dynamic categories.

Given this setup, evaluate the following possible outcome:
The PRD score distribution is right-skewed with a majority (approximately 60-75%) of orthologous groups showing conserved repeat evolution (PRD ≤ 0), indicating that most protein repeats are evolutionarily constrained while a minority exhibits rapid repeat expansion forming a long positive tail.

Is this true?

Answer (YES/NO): NO